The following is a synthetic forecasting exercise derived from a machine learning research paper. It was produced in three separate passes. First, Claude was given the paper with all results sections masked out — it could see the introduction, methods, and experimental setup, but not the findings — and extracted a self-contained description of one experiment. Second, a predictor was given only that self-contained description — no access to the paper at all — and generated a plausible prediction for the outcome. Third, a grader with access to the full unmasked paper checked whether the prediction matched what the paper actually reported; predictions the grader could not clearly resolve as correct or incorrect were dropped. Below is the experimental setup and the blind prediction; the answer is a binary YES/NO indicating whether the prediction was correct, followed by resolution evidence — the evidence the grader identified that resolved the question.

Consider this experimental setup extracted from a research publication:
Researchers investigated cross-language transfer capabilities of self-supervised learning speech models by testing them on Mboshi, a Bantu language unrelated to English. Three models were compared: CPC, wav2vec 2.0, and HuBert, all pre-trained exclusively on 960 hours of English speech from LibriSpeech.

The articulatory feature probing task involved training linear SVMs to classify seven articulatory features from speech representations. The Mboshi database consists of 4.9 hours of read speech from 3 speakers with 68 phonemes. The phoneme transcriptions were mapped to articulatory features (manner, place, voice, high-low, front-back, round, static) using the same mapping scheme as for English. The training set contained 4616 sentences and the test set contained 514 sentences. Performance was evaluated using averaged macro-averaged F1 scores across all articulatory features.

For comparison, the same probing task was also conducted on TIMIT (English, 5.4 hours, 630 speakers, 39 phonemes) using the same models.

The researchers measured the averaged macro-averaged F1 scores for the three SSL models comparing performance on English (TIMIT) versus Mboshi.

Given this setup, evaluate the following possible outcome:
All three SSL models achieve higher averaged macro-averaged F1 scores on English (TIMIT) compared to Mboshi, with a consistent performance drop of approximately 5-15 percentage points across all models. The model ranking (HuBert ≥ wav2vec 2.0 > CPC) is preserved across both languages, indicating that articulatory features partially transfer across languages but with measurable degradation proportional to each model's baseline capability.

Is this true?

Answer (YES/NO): NO